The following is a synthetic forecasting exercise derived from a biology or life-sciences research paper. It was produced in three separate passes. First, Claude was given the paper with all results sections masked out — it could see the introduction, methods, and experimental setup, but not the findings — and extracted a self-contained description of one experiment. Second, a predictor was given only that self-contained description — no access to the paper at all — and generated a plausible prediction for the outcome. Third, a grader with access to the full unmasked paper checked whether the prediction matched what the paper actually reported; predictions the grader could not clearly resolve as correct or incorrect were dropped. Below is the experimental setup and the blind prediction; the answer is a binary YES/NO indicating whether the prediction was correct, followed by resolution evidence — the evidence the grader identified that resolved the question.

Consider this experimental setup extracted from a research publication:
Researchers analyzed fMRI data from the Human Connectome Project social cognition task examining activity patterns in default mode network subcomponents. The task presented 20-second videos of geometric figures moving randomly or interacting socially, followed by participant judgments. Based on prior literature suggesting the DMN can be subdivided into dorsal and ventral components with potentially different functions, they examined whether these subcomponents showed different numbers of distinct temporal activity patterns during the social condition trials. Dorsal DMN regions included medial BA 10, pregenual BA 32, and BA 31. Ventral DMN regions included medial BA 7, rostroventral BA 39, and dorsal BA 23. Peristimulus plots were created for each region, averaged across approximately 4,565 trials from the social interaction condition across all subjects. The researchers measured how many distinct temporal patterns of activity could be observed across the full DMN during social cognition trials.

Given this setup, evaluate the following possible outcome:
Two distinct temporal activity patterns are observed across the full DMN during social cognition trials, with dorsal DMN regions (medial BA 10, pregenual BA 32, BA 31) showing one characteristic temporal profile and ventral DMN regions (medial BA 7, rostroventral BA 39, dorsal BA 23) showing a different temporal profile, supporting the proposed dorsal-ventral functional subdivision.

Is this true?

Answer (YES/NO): NO